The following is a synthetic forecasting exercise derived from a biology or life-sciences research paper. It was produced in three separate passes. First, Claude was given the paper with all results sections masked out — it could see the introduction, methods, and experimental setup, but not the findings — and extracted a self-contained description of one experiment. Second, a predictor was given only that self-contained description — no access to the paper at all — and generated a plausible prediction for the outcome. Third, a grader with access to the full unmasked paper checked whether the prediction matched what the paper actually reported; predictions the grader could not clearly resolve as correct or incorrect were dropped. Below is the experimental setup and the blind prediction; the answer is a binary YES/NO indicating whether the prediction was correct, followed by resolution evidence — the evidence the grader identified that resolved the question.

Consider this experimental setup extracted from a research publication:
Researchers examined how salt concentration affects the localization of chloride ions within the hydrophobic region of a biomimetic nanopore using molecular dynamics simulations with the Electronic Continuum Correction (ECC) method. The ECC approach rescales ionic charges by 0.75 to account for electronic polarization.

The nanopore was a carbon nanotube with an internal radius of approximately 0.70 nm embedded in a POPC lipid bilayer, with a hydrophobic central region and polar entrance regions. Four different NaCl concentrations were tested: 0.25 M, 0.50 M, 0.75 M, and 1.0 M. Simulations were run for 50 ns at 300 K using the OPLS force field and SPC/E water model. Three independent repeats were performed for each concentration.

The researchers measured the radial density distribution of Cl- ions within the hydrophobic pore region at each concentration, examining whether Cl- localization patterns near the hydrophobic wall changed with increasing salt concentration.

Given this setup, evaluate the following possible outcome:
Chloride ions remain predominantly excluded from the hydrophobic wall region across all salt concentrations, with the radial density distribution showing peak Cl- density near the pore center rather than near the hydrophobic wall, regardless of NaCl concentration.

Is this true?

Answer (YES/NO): NO